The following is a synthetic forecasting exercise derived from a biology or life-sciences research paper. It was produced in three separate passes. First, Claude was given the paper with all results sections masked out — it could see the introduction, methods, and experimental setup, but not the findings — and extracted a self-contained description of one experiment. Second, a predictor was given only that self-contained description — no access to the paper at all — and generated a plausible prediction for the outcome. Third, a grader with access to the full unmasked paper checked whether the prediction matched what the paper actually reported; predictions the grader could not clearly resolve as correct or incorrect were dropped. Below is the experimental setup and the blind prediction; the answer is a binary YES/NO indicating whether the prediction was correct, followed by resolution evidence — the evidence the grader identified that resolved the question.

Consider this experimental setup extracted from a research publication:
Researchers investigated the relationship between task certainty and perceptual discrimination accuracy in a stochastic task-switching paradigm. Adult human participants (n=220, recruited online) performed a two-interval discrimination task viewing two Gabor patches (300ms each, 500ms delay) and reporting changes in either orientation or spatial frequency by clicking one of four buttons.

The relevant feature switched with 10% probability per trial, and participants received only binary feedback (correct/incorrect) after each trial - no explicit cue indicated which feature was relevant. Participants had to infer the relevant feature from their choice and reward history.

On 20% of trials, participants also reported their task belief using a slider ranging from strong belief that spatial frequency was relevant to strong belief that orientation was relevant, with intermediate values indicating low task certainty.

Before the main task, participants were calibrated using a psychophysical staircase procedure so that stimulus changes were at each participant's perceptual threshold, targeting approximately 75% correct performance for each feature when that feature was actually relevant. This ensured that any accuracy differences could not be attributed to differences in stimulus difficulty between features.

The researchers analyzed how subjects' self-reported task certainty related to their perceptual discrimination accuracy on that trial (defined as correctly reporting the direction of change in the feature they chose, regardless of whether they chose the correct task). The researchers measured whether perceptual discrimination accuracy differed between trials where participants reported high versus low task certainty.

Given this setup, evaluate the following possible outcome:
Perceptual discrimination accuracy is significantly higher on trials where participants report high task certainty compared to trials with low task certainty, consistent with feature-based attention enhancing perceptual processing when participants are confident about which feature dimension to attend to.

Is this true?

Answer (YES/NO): YES